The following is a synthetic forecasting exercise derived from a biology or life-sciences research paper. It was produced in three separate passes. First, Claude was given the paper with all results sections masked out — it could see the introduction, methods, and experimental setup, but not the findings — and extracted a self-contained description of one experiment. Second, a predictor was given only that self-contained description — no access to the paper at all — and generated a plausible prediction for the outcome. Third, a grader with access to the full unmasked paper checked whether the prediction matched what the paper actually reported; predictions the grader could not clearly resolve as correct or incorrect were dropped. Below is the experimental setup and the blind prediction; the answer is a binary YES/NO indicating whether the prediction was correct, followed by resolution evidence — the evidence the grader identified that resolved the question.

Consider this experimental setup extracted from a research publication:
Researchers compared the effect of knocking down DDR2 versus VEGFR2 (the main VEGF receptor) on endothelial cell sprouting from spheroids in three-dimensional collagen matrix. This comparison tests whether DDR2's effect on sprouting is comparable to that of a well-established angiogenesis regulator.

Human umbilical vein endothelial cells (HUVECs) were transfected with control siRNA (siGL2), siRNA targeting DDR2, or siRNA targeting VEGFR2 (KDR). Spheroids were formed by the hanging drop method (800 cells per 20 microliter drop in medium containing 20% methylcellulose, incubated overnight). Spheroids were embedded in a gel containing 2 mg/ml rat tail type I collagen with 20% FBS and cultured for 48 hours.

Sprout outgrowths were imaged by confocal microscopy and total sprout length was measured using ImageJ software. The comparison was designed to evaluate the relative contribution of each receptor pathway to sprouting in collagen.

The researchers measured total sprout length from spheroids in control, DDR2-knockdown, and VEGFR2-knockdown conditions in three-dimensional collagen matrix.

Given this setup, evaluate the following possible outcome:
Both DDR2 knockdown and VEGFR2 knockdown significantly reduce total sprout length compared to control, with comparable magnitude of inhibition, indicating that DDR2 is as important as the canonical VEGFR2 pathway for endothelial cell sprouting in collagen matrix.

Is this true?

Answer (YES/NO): YES